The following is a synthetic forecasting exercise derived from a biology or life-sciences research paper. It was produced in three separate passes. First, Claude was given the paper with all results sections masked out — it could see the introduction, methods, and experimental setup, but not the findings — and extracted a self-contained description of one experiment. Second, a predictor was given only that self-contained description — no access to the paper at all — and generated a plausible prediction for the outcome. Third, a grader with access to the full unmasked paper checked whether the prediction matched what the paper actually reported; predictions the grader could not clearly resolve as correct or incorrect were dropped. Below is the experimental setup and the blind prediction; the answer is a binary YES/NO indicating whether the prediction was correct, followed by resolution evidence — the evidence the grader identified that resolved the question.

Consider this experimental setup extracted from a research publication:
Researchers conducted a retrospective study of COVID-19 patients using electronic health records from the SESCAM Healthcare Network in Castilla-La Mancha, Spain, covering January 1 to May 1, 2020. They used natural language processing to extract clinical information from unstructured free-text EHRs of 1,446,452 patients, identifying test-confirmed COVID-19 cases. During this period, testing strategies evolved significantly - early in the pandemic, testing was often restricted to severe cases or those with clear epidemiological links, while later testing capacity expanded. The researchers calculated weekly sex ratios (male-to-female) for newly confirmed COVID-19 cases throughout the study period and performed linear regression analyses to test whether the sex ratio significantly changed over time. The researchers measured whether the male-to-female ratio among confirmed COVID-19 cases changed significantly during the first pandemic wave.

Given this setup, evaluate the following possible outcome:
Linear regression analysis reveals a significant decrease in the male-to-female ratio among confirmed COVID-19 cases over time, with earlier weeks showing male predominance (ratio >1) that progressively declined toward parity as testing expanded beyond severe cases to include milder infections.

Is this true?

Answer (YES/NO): NO